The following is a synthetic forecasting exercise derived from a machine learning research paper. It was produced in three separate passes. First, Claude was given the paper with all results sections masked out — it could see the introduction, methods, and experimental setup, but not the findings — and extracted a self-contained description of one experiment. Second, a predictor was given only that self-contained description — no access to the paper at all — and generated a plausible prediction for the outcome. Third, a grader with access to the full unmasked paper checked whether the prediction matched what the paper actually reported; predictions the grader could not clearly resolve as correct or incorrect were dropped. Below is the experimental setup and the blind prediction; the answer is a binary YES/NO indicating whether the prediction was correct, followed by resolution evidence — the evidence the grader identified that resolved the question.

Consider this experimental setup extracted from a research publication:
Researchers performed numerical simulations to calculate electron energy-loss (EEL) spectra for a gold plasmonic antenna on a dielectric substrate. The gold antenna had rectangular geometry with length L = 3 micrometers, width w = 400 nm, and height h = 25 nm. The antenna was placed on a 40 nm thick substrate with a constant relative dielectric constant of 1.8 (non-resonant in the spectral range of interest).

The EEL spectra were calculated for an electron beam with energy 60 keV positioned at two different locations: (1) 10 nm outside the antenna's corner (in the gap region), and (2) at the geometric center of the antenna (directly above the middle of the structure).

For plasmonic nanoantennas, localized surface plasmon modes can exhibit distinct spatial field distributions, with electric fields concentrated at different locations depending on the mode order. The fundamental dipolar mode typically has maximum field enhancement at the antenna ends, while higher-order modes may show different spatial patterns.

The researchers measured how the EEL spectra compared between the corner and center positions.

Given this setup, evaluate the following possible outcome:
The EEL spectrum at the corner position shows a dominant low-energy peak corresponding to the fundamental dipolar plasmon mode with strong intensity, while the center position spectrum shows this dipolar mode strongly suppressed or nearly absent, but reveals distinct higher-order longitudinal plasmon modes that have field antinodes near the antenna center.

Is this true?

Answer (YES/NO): NO